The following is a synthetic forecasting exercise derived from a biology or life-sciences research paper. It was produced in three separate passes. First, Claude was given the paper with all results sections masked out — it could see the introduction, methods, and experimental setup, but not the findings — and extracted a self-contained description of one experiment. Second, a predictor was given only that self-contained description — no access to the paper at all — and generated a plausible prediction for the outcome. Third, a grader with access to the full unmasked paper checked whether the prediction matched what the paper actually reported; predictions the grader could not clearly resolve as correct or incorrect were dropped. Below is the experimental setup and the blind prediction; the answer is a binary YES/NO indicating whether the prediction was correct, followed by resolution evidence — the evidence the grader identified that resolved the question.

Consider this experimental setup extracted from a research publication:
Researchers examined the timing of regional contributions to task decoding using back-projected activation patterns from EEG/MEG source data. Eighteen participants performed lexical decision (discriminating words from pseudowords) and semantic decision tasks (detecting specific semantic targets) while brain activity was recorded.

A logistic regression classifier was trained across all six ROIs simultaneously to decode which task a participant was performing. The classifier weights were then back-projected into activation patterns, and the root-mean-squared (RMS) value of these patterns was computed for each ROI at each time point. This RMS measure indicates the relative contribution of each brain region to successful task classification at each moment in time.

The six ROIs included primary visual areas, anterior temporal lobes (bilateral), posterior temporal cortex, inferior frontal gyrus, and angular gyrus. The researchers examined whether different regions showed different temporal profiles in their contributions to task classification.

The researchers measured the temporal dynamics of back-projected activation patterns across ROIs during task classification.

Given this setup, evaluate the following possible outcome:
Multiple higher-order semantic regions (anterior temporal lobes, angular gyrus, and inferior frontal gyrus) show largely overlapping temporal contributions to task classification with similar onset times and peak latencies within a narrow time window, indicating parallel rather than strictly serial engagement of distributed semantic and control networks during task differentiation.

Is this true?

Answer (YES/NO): NO